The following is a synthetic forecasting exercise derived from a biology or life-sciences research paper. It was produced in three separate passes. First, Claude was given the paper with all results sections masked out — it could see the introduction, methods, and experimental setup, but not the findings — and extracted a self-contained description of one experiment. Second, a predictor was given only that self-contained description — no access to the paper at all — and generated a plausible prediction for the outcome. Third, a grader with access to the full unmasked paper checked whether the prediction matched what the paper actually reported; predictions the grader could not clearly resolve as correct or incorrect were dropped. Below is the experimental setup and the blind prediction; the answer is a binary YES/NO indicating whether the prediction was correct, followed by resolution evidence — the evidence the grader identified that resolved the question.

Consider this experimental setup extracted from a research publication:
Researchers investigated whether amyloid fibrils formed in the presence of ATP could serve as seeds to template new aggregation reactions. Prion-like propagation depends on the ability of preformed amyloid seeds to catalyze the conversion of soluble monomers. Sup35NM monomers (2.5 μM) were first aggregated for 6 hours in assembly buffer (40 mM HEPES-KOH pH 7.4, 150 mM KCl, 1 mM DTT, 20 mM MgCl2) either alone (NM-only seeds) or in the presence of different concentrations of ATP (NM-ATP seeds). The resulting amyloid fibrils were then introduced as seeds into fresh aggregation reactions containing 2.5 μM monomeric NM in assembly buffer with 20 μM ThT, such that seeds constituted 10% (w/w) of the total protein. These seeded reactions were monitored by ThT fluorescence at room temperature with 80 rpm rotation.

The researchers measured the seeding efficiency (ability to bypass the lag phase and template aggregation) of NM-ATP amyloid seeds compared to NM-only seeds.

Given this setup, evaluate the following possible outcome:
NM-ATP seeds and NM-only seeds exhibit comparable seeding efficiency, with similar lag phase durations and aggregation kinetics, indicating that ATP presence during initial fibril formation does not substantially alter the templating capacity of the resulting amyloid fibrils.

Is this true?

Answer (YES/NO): NO